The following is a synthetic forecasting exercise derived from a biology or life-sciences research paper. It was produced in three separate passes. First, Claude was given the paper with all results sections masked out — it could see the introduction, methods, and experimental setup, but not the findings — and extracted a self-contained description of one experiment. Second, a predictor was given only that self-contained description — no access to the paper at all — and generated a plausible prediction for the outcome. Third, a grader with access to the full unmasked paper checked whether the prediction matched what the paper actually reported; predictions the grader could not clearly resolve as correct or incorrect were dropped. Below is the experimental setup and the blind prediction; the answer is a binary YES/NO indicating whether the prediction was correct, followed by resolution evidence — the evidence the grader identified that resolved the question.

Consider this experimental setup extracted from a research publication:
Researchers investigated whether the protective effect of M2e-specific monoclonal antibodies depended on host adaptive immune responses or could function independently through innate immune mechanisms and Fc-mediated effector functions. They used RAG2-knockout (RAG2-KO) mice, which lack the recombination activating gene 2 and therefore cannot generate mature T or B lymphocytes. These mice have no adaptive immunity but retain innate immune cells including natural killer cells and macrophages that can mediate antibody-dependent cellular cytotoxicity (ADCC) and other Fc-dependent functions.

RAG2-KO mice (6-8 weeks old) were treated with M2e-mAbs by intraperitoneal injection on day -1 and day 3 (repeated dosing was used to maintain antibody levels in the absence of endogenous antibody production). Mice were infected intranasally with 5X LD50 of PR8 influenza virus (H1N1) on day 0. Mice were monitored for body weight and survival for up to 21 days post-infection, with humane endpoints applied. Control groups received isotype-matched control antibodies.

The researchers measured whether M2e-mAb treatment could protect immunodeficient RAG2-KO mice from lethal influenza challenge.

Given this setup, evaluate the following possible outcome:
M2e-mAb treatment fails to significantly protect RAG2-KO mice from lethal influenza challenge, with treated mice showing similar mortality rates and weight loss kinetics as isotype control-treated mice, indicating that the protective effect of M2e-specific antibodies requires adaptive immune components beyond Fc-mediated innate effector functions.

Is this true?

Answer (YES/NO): NO